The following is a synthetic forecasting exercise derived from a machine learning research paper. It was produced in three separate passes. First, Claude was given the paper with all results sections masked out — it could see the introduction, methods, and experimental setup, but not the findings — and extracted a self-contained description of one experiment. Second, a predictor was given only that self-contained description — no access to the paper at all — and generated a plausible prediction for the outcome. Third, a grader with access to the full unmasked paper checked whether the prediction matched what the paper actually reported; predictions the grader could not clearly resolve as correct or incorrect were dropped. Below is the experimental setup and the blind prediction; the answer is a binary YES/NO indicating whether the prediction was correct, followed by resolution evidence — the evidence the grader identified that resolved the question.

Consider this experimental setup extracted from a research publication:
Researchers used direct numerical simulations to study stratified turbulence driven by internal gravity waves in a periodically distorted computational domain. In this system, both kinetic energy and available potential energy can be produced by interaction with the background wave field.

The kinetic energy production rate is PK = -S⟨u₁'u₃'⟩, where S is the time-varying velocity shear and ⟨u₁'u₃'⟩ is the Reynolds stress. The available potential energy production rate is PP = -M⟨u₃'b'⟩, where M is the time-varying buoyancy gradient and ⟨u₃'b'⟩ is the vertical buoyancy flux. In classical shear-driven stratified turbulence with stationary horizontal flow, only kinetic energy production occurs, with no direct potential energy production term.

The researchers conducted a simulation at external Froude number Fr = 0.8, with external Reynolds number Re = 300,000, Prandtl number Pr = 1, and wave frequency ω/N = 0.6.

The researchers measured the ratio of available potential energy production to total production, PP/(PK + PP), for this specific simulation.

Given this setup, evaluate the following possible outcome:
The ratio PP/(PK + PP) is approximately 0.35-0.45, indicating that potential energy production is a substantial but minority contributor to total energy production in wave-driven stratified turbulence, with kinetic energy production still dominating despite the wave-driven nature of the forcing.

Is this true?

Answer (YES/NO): NO